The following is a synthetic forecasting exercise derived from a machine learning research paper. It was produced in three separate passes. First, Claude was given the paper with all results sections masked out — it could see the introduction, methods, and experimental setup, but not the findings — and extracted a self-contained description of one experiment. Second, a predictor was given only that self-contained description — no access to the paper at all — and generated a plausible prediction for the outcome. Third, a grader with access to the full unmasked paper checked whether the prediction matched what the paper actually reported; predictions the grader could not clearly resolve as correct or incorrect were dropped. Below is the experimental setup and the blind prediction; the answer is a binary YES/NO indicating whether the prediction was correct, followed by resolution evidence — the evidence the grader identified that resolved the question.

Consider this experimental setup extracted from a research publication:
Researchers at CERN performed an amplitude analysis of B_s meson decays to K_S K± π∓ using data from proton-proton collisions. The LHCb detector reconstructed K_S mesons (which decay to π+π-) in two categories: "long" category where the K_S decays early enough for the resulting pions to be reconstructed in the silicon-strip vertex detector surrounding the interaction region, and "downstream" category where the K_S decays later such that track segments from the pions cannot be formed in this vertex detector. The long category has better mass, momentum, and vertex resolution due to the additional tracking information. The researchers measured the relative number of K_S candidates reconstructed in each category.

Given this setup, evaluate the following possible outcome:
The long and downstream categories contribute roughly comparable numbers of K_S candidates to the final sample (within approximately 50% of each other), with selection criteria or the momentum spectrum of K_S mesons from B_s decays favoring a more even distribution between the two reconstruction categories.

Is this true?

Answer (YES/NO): NO